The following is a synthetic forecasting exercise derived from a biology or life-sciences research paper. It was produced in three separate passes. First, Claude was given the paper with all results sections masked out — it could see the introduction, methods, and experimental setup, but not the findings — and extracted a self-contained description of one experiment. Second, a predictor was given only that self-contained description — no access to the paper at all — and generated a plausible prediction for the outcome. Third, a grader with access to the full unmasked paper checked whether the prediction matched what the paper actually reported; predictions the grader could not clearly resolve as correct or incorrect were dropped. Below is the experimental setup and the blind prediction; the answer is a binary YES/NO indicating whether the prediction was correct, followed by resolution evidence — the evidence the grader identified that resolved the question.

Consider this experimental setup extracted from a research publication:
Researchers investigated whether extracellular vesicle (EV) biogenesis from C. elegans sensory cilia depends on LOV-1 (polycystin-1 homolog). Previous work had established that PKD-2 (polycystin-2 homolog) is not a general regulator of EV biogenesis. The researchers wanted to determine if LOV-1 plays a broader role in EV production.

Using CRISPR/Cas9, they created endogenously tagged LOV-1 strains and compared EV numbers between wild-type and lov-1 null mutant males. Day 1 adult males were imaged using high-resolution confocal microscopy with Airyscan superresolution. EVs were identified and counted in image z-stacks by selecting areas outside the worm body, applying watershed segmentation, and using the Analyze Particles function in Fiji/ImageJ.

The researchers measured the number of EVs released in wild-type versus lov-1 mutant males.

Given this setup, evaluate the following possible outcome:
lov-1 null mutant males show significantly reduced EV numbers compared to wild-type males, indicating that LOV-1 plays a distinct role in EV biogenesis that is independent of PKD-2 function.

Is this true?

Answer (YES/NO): NO